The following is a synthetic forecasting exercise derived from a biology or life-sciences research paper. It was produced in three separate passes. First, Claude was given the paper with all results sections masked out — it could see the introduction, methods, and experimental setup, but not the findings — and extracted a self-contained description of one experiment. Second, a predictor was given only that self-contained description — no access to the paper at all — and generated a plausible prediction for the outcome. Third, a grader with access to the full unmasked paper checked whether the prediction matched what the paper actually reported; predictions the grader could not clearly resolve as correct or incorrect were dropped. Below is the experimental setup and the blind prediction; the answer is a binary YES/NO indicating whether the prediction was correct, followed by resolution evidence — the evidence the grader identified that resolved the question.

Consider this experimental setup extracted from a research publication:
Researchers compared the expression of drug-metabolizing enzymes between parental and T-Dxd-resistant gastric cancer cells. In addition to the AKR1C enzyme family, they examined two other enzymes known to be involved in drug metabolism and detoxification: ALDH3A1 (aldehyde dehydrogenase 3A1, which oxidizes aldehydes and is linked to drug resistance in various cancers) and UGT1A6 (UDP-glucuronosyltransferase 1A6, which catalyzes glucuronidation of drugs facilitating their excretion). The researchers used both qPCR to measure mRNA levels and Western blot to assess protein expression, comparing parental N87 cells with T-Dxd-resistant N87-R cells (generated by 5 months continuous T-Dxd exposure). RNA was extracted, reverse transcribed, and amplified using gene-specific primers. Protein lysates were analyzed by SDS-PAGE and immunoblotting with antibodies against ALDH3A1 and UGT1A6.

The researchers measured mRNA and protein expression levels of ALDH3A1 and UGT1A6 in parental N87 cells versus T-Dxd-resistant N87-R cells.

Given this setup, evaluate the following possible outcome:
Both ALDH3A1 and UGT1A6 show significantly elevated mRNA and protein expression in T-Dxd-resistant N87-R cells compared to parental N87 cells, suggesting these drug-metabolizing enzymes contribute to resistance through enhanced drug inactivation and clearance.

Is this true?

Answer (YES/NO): NO